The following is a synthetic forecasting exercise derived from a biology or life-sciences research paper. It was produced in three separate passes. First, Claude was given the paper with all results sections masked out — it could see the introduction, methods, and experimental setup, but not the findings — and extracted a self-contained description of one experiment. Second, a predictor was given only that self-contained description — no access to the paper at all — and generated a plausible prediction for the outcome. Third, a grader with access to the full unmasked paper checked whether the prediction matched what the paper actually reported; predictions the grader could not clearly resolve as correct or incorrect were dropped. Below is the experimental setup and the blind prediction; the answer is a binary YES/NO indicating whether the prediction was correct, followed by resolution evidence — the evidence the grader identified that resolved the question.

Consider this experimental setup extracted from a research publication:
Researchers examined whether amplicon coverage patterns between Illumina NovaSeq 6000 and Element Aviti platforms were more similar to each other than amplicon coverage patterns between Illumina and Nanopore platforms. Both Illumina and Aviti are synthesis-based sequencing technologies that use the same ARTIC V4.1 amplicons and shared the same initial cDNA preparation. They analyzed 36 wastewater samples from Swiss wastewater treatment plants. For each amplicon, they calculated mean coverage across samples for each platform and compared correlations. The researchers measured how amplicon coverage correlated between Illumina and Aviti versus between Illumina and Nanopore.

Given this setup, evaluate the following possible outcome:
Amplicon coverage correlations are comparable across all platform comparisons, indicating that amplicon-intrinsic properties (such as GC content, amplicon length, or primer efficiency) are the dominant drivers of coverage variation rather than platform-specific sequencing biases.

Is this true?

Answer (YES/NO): YES